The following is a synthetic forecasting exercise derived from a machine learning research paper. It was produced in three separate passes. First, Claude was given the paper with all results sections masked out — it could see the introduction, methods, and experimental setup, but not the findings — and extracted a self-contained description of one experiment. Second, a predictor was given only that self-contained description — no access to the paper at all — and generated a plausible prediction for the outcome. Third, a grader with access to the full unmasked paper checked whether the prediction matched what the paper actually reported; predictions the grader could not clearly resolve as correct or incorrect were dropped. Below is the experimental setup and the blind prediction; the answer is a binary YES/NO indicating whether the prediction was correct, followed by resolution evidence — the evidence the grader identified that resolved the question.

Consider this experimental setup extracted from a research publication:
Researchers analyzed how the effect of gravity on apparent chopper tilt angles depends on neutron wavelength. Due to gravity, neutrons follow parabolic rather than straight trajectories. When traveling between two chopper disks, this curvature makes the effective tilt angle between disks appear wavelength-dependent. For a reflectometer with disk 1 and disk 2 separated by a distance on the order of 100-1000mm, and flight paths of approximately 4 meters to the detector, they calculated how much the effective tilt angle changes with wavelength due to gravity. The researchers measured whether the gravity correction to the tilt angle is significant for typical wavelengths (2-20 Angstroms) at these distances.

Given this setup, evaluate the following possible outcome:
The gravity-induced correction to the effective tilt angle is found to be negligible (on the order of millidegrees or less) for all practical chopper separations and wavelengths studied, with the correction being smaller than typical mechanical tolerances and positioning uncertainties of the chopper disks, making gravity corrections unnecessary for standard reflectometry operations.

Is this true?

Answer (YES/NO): NO